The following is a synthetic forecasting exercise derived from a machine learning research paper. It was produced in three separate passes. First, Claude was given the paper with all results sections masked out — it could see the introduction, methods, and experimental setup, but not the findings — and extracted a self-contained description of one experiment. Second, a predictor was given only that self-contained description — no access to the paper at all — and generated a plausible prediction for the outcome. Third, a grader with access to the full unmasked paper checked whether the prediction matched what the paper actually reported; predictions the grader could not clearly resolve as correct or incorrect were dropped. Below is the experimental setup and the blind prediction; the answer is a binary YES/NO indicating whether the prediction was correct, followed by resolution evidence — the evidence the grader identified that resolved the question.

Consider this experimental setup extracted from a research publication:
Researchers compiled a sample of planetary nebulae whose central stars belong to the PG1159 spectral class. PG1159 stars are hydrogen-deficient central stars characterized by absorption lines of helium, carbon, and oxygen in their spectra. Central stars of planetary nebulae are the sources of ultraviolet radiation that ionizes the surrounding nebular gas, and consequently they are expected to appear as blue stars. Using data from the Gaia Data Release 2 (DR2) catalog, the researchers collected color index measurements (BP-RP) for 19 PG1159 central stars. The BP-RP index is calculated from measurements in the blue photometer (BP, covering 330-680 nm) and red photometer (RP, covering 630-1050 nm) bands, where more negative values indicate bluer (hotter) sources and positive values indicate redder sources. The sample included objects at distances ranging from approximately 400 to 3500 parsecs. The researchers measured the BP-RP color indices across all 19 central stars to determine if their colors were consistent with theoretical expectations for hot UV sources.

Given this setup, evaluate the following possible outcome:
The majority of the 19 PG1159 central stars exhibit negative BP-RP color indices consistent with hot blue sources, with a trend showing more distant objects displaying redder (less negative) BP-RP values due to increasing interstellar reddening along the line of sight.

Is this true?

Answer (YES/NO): NO